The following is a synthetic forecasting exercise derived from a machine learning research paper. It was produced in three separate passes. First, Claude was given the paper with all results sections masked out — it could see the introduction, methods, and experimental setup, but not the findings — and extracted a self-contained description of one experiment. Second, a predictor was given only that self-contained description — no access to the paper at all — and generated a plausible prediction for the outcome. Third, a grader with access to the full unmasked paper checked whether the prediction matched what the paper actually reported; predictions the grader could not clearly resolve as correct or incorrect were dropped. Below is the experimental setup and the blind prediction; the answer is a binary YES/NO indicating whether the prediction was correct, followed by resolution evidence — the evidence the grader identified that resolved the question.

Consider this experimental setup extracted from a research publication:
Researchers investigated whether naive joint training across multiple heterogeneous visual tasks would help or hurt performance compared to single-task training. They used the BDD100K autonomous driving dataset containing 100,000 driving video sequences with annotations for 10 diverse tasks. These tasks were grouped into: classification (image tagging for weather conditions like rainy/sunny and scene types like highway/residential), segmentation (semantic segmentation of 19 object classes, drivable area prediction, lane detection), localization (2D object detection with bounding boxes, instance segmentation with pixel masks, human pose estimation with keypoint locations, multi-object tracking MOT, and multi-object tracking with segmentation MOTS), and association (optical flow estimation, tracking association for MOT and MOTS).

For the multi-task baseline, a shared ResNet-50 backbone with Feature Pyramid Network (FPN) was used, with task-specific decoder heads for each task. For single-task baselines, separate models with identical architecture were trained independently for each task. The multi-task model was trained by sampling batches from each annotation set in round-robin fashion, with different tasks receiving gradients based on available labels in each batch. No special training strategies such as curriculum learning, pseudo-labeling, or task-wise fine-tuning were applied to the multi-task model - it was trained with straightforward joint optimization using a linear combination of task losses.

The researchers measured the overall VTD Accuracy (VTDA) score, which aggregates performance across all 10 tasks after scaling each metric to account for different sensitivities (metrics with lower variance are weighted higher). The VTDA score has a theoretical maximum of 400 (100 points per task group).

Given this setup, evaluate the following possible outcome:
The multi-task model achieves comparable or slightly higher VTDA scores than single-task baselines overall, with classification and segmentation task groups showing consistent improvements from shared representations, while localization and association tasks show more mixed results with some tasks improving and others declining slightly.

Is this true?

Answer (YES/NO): NO